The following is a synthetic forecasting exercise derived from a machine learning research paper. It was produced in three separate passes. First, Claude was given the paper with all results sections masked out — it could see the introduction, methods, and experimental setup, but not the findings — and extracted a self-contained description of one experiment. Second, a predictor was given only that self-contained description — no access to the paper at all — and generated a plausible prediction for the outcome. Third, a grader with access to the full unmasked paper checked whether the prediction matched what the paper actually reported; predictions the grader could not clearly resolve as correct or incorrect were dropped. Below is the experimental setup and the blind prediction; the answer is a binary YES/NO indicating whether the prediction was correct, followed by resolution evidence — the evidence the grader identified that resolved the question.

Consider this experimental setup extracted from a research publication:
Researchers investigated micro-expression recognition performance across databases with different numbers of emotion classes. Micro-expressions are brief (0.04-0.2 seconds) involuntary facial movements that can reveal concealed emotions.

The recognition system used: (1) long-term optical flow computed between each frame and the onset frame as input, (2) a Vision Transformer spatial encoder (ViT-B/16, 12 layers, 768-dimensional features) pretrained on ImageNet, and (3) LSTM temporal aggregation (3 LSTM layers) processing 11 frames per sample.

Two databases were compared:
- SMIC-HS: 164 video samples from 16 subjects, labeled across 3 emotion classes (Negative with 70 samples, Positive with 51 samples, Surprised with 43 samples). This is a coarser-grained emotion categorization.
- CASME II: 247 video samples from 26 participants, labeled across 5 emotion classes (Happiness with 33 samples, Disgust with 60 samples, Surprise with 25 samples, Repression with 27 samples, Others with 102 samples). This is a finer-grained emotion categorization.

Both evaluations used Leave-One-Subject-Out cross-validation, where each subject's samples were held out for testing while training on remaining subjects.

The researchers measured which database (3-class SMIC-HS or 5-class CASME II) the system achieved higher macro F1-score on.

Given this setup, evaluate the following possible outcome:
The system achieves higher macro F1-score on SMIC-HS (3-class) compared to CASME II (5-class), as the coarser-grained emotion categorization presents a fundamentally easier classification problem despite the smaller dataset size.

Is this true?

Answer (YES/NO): NO